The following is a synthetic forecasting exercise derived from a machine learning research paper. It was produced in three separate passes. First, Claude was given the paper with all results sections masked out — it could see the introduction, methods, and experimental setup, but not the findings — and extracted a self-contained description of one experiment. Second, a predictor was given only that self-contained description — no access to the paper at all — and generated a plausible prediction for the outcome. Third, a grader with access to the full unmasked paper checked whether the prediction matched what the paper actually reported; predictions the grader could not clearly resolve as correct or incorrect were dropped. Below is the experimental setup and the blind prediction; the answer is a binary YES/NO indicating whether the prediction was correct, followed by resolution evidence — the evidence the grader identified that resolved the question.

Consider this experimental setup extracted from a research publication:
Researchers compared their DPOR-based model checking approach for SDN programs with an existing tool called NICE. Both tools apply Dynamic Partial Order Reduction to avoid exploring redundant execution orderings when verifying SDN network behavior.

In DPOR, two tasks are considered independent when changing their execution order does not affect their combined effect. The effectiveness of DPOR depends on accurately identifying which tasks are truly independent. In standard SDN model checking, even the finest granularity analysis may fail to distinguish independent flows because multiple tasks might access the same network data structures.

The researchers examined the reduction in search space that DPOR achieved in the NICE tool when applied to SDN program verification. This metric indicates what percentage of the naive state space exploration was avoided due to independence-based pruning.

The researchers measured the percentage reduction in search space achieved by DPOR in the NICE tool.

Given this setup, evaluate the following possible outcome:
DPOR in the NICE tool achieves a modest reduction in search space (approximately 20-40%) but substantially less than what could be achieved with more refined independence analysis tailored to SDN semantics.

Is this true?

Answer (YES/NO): YES